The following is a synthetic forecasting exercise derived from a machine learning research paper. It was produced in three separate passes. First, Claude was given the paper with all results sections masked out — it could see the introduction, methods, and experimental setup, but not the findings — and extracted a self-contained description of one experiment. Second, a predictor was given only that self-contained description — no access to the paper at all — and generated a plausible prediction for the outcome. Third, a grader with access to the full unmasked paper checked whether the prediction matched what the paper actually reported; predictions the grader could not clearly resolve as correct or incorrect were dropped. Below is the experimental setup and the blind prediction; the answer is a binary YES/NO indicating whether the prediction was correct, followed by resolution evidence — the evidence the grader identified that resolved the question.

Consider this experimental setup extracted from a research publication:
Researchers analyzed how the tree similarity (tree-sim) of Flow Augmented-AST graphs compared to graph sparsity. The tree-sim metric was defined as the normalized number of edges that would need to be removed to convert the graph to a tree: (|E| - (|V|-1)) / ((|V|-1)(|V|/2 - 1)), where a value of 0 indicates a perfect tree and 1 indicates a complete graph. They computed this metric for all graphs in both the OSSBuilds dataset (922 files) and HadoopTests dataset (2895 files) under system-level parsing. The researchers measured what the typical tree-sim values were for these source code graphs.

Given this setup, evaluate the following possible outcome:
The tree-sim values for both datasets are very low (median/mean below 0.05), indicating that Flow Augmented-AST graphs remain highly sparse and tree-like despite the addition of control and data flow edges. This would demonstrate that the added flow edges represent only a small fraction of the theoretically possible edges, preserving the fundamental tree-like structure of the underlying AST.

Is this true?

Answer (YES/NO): YES